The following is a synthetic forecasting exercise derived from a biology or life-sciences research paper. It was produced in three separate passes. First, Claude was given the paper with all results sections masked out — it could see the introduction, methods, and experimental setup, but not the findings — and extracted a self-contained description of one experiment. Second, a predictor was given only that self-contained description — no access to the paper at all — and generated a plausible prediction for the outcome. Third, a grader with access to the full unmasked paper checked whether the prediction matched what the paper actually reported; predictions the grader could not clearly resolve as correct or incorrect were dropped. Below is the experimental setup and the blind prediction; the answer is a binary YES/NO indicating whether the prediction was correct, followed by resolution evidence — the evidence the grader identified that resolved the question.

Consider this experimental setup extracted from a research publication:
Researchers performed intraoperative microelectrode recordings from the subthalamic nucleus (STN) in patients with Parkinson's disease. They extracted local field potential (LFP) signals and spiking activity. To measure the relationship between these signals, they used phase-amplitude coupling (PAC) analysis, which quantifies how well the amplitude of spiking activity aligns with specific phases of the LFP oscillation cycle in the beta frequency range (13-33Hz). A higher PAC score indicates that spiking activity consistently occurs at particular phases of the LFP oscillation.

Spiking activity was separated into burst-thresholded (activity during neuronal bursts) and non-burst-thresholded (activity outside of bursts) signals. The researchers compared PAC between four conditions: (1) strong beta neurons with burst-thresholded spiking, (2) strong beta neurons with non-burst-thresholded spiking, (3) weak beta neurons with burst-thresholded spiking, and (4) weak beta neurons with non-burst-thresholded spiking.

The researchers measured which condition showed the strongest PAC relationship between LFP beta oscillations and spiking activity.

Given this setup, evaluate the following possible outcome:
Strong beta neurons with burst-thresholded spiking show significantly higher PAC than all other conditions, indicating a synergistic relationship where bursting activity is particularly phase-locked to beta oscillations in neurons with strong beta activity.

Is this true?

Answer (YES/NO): YES